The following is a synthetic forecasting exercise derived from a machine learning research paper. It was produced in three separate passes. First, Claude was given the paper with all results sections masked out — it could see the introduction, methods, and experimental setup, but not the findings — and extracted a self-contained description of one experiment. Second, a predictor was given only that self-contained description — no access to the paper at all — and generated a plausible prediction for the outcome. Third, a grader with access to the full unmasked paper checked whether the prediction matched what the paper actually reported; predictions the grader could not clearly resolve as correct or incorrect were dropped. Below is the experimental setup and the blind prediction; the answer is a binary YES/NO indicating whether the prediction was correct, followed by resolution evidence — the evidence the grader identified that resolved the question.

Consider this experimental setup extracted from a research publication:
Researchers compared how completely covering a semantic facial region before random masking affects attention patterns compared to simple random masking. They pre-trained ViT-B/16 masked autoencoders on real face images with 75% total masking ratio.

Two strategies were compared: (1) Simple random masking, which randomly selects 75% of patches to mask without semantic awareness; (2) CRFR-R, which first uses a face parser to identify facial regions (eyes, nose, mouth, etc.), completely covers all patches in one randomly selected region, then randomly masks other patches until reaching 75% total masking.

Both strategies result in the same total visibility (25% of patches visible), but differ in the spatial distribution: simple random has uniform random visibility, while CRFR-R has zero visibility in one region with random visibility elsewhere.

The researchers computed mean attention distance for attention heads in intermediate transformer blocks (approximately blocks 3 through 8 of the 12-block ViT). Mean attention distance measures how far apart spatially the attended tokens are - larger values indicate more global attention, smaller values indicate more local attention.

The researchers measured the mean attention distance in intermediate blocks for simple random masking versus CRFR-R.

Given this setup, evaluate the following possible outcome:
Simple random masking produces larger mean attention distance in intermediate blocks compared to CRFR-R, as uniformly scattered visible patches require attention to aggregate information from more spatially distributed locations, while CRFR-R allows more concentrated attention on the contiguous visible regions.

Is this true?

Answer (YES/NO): NO